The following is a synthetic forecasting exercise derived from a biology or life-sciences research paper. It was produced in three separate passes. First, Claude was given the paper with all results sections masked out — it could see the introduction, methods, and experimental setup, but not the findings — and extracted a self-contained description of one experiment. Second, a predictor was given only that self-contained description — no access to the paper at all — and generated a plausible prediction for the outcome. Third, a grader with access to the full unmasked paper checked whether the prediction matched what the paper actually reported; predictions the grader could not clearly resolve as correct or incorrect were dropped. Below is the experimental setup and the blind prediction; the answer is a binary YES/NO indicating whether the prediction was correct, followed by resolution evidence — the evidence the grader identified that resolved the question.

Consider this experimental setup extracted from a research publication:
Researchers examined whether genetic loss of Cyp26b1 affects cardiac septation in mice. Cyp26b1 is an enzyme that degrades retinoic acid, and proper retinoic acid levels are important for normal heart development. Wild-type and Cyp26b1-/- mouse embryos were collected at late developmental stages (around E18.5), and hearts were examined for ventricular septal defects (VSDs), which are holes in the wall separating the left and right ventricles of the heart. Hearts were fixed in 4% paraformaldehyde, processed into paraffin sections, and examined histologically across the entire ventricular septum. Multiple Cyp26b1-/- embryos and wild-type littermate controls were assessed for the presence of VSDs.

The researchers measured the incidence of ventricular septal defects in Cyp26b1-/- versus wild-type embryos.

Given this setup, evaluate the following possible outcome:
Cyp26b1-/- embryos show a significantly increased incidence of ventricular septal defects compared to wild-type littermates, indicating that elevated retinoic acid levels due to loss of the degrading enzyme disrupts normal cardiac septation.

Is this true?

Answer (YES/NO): YES